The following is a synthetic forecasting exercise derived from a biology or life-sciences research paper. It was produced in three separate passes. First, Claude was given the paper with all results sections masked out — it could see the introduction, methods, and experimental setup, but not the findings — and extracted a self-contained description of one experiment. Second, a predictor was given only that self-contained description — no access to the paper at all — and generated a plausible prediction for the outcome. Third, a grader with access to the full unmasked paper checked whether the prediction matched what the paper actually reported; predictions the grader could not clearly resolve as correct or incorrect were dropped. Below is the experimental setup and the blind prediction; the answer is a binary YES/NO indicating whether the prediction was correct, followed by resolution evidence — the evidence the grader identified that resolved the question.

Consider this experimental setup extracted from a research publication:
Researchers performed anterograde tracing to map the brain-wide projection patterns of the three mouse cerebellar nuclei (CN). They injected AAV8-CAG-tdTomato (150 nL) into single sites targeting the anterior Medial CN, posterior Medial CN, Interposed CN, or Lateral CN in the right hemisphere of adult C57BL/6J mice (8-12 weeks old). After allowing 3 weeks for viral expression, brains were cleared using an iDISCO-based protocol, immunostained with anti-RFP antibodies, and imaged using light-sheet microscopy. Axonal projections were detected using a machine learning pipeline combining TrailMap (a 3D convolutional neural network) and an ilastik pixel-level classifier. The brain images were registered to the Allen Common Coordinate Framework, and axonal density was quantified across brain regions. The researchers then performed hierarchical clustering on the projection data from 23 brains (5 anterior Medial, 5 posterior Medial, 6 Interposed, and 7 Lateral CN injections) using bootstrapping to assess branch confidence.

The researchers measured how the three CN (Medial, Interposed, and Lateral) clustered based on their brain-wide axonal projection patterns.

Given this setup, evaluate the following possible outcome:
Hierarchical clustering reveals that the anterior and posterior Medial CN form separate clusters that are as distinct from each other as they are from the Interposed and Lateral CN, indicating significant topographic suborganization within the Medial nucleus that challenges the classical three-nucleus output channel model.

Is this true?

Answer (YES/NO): NO